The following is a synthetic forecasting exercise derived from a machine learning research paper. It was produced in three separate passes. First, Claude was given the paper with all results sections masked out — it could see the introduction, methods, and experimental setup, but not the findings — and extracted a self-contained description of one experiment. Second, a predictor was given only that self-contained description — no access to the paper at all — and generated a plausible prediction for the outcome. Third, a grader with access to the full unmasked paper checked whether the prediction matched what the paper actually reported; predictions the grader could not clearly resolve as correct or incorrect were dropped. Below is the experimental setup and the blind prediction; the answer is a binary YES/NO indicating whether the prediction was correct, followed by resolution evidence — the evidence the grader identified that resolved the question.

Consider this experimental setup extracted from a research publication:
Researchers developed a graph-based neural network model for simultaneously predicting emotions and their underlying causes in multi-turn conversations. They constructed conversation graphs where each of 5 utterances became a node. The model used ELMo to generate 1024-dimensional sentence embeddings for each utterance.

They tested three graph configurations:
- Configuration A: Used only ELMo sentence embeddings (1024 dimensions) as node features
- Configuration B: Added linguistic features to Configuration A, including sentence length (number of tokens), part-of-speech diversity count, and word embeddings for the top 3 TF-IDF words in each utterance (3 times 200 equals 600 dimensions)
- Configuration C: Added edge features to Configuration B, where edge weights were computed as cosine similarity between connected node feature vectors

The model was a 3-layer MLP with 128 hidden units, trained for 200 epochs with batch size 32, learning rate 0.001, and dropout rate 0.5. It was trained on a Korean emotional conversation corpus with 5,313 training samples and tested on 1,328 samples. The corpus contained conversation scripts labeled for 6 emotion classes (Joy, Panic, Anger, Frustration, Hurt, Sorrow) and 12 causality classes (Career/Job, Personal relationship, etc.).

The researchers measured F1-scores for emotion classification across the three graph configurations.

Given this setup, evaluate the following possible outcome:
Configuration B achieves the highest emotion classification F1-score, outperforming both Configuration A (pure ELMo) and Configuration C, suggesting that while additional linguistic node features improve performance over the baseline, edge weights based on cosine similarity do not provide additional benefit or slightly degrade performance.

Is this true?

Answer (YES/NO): NO